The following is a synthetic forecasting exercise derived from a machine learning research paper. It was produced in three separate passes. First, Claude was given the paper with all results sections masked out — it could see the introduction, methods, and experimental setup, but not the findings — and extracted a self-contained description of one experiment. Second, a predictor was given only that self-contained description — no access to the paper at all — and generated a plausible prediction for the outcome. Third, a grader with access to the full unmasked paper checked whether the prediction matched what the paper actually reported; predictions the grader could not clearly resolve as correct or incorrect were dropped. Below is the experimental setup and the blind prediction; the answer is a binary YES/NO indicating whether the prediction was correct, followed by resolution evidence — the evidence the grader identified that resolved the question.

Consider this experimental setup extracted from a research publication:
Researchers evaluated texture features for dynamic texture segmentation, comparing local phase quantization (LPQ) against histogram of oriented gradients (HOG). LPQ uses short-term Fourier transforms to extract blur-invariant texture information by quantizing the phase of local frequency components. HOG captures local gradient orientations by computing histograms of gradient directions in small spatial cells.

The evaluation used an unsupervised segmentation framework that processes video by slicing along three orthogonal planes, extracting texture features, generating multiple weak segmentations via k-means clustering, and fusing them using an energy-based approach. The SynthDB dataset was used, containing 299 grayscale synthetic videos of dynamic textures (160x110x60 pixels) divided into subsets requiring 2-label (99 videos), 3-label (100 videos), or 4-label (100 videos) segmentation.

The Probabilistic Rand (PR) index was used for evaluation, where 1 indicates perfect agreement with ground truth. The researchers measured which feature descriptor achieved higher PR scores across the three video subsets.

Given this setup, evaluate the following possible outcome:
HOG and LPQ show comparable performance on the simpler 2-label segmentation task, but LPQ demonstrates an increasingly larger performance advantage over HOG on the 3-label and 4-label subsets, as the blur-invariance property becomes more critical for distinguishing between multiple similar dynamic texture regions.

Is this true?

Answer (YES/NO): NO